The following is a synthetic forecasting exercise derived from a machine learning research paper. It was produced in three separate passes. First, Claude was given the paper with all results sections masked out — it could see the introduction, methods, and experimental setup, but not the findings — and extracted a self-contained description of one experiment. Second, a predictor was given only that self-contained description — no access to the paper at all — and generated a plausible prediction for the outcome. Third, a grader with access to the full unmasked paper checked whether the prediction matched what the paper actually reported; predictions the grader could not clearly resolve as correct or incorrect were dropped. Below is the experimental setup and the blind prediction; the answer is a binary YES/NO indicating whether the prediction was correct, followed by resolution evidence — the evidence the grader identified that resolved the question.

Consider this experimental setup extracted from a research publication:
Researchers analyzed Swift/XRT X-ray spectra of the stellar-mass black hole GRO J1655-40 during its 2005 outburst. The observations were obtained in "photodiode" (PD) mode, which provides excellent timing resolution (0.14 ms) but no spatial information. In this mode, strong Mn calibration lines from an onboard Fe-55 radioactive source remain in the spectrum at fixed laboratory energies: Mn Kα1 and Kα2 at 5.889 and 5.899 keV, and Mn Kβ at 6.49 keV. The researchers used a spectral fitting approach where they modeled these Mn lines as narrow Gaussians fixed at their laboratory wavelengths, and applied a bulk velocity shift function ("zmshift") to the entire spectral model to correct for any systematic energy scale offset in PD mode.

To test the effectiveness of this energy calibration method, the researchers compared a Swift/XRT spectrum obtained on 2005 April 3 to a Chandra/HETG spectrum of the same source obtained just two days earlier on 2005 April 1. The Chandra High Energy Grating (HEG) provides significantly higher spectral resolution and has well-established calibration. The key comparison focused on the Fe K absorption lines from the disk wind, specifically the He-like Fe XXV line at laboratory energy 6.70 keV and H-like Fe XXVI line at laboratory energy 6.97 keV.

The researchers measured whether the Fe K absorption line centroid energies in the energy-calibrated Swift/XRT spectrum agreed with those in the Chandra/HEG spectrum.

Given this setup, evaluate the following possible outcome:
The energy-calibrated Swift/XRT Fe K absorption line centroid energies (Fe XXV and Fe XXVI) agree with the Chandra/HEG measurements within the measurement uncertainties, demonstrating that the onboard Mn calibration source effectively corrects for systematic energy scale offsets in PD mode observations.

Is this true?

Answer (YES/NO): YES